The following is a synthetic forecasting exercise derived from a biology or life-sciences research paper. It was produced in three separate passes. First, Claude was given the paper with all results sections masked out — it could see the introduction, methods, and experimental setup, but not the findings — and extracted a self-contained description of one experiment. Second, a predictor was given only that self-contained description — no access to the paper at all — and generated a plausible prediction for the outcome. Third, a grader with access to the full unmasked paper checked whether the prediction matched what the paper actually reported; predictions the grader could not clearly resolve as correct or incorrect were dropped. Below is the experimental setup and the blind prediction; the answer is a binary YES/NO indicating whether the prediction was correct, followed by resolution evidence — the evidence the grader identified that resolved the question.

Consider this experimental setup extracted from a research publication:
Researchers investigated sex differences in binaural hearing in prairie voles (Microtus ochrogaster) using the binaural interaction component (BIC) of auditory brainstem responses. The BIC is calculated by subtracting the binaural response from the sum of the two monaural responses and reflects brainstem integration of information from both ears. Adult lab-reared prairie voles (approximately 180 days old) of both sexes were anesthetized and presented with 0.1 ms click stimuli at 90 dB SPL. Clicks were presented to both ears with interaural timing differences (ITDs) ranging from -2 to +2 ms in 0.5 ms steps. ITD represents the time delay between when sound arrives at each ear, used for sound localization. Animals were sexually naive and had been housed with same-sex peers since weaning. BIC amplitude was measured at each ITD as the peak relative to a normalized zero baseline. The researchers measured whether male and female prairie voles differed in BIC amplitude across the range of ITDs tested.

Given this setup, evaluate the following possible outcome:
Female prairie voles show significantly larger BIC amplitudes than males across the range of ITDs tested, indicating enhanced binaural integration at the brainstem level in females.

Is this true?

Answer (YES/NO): NO